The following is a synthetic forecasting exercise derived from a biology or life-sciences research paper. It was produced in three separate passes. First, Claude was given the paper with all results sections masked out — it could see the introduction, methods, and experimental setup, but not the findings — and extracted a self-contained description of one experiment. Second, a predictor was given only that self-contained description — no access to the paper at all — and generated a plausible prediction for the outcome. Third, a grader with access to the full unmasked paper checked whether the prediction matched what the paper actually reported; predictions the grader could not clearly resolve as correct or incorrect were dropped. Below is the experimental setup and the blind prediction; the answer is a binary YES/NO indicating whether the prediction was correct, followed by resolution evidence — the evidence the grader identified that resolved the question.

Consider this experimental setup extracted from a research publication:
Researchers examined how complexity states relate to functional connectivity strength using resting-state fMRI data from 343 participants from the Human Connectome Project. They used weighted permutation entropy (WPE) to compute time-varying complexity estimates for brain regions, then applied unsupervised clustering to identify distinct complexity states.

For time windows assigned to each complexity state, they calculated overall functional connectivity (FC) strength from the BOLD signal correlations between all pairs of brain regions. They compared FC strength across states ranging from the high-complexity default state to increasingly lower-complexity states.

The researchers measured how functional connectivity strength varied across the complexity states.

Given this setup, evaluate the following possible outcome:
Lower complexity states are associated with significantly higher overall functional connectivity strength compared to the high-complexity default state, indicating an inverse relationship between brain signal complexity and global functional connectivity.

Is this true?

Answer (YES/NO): YES